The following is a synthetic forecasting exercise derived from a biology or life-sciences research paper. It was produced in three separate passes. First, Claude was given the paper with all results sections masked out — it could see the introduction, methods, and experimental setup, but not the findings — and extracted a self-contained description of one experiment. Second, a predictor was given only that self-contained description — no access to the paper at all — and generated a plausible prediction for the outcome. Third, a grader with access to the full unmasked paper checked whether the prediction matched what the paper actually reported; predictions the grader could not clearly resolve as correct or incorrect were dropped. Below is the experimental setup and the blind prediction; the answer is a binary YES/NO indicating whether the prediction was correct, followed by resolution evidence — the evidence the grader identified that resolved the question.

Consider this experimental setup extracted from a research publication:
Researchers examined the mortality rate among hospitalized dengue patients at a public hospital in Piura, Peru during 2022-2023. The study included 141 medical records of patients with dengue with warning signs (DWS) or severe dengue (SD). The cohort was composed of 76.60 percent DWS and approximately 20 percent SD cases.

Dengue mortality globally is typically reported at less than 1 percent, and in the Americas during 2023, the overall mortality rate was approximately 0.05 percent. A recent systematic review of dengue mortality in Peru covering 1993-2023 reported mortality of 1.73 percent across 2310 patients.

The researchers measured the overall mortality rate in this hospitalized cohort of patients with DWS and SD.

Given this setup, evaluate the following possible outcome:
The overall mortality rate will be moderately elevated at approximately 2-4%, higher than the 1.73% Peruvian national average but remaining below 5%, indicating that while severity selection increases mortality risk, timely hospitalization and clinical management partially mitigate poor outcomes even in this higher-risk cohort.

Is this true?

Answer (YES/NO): NO